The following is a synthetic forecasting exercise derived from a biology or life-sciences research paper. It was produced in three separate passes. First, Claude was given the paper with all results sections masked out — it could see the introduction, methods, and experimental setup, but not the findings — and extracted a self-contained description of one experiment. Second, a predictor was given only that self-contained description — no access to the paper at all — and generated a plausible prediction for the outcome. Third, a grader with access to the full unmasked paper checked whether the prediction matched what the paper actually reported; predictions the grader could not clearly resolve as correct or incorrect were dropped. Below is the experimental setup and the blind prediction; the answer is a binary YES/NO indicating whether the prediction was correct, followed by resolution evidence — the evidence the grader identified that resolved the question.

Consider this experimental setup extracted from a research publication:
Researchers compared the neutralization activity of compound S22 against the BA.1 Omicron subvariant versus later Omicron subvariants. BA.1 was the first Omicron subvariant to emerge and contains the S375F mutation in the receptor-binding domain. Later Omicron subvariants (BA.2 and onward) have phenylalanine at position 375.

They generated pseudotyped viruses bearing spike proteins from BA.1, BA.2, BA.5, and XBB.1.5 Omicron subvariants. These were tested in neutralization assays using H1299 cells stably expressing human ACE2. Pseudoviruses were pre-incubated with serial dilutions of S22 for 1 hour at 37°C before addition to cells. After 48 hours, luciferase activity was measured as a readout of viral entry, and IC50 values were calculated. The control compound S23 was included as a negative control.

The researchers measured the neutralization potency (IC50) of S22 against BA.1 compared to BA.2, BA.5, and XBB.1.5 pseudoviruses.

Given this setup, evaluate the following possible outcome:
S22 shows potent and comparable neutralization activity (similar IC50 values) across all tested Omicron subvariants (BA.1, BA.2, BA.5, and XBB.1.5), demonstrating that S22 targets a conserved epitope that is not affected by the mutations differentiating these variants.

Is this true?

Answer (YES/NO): NO